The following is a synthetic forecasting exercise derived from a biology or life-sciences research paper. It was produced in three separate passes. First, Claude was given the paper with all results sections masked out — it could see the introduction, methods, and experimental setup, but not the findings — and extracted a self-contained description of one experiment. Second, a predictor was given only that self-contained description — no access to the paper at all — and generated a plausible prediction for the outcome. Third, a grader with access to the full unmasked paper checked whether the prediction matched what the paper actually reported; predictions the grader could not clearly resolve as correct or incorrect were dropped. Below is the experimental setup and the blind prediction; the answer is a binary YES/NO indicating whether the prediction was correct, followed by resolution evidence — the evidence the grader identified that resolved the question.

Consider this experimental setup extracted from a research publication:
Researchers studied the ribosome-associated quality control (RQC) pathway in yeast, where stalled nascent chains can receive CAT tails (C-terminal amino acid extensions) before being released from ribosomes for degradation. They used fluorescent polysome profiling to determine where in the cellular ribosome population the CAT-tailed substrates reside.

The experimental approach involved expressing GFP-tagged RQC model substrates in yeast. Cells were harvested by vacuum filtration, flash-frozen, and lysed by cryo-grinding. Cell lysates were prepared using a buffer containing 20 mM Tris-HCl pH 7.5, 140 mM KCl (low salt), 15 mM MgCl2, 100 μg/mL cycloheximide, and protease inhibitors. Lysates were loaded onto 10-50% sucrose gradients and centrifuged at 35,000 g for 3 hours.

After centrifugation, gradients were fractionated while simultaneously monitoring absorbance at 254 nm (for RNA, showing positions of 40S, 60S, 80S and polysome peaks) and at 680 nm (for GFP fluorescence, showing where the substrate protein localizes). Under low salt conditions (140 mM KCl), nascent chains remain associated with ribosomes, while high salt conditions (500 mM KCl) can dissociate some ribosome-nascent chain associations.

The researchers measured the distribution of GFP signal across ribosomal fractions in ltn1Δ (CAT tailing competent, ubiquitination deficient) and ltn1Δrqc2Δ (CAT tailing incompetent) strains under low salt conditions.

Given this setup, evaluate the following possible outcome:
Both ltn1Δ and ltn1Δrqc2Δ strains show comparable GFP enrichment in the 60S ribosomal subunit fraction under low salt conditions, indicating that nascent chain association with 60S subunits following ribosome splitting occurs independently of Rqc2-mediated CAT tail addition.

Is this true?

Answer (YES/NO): NO